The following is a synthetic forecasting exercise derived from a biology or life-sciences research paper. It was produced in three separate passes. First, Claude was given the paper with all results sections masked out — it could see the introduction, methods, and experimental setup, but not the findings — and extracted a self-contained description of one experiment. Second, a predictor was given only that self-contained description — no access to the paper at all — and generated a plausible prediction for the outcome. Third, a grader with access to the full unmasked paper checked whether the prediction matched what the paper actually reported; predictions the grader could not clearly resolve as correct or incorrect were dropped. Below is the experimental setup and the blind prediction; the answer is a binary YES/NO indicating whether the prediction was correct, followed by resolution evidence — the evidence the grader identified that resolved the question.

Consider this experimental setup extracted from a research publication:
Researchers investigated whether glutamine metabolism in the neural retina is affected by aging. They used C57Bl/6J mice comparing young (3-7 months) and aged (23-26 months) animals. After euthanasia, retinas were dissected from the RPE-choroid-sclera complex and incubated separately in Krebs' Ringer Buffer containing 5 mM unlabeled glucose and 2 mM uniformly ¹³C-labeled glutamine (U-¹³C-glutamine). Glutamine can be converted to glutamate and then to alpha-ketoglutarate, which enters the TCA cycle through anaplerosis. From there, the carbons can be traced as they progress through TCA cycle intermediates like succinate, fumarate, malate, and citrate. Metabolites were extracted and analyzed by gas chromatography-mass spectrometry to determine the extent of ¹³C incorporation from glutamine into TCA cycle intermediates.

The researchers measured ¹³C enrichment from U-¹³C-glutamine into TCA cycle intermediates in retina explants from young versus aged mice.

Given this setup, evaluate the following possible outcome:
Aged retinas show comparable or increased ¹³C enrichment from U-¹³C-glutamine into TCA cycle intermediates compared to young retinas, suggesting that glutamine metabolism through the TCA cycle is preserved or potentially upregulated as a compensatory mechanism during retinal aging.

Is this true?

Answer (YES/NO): YES